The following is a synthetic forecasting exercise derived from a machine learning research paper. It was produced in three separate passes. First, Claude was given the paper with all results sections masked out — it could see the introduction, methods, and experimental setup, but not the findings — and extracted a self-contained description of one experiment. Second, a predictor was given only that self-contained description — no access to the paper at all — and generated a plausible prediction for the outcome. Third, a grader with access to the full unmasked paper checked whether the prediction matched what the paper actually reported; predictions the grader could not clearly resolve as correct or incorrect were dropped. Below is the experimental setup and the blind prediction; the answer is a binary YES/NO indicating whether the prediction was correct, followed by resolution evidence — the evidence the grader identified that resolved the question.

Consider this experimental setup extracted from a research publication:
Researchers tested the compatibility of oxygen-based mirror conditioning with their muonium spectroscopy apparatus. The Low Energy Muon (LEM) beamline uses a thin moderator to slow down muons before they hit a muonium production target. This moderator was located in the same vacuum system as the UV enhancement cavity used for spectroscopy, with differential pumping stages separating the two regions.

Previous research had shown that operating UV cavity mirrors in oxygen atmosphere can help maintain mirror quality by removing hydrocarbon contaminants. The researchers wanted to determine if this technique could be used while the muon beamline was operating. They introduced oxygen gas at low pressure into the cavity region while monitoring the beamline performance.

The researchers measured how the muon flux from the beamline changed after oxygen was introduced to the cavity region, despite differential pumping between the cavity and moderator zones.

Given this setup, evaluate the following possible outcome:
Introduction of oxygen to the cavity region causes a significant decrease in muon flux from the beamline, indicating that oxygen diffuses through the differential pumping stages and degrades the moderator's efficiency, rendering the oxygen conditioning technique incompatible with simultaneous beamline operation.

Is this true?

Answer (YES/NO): YES